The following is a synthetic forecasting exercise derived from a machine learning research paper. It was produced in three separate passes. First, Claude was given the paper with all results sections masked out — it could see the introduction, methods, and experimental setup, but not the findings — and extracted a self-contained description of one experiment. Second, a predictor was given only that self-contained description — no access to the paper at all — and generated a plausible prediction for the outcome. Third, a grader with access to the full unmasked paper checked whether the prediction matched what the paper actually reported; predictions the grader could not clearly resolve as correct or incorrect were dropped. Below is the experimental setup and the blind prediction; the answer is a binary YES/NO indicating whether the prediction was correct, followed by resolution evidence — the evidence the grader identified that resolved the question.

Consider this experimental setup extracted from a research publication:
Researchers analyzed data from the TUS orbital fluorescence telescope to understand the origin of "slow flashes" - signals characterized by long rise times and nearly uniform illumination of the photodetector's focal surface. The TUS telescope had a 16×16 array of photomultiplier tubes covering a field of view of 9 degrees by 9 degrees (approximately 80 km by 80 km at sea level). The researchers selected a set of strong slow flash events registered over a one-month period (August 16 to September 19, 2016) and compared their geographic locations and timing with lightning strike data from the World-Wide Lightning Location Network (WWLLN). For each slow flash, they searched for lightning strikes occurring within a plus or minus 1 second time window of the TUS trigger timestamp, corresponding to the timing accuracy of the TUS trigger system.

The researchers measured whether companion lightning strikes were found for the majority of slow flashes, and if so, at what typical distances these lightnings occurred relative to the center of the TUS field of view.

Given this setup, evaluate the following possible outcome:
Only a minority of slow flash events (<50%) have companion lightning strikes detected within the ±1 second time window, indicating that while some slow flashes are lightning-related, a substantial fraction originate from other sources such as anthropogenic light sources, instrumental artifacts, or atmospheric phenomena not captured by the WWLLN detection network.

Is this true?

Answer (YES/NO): NO